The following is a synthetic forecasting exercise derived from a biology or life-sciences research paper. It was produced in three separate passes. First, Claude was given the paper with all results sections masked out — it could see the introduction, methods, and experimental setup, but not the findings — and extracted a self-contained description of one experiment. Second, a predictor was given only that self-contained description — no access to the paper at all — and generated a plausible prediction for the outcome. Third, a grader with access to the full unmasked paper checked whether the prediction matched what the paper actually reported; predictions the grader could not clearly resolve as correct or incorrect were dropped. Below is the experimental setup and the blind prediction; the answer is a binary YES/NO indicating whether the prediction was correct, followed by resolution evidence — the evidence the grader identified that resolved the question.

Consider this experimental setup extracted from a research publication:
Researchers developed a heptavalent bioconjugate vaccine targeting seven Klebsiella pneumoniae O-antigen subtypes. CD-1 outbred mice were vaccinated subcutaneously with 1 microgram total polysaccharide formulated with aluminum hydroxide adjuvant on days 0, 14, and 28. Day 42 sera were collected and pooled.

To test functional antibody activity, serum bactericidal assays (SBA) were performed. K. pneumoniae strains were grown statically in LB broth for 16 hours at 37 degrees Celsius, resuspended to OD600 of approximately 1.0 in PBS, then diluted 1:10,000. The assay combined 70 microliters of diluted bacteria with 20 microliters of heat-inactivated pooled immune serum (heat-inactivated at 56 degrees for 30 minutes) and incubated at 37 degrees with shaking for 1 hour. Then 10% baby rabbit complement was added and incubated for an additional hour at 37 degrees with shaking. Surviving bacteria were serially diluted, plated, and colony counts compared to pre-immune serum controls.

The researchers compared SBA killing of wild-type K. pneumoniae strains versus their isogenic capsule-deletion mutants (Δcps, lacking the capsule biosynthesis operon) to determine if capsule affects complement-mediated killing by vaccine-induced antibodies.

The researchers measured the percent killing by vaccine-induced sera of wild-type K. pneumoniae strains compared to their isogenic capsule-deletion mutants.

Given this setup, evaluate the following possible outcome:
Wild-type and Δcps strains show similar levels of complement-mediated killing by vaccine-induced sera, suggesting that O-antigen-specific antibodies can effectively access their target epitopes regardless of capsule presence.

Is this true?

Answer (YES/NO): NO